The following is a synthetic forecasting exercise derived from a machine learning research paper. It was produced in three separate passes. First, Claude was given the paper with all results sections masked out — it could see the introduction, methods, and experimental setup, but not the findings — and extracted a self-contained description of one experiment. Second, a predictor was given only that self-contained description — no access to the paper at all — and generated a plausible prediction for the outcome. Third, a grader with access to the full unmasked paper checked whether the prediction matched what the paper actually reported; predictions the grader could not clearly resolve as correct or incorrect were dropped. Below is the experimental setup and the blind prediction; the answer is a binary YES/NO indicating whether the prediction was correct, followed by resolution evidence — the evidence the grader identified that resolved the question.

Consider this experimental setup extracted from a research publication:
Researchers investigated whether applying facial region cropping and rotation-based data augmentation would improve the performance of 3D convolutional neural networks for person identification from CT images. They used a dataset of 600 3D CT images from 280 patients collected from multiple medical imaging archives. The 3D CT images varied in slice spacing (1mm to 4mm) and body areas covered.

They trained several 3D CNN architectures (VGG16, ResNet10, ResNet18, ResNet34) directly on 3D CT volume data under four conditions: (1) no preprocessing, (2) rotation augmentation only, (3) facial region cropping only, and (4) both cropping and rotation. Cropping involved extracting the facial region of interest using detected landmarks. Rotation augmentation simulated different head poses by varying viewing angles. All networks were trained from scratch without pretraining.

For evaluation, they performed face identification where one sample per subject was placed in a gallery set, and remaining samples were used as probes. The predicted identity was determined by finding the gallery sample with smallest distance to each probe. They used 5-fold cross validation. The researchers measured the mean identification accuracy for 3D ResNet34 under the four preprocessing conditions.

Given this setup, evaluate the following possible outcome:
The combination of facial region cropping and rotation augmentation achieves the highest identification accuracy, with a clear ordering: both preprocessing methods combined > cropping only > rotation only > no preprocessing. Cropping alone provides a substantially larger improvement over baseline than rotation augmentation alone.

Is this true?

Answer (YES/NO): NO